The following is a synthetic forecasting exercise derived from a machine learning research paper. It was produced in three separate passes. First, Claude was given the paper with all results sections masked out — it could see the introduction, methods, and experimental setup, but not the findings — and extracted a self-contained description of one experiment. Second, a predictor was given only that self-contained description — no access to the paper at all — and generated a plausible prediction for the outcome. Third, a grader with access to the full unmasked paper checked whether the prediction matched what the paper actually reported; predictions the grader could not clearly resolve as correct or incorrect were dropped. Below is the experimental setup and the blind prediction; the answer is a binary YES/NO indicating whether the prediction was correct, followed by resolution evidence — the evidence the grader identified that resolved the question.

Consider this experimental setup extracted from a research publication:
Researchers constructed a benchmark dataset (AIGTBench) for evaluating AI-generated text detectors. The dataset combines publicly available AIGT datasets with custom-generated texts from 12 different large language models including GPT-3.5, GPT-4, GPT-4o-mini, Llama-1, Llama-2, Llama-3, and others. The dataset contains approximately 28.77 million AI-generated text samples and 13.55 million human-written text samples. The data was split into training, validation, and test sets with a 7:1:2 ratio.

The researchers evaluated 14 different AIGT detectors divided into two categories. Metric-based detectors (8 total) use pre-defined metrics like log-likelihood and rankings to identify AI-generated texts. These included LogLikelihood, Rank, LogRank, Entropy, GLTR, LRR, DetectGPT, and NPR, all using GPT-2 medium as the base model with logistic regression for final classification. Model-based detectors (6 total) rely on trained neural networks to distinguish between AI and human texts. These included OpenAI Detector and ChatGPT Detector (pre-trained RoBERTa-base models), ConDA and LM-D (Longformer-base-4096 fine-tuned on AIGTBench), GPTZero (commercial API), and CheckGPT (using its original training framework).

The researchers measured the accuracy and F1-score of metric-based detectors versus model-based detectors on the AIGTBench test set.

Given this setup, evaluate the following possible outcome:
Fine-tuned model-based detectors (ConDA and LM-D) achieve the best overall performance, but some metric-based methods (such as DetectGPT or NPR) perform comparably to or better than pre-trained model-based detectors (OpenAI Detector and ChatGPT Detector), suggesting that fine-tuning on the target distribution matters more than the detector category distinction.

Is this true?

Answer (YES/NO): YES